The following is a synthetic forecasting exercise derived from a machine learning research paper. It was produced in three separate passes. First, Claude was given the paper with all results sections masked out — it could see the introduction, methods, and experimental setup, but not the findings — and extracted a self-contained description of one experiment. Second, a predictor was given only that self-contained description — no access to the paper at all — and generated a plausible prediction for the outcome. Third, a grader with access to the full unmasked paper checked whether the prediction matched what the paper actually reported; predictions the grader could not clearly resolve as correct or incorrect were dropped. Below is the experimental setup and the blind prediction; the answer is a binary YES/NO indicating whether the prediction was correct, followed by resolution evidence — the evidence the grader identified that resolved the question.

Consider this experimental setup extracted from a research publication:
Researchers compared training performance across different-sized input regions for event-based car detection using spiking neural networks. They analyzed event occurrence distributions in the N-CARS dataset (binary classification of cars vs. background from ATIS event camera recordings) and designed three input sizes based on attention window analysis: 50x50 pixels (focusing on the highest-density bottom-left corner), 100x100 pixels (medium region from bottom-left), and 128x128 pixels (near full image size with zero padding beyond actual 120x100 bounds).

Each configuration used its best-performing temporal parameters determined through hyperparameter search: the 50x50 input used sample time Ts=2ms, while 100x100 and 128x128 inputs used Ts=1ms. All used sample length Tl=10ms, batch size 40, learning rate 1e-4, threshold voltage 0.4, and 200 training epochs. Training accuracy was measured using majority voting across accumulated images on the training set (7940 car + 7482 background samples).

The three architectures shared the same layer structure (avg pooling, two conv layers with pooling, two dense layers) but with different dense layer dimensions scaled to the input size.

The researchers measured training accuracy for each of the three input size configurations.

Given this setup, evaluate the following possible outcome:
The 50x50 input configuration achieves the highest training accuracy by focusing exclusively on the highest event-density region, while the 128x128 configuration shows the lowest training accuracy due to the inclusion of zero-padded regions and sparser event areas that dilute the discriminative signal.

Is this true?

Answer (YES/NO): NO